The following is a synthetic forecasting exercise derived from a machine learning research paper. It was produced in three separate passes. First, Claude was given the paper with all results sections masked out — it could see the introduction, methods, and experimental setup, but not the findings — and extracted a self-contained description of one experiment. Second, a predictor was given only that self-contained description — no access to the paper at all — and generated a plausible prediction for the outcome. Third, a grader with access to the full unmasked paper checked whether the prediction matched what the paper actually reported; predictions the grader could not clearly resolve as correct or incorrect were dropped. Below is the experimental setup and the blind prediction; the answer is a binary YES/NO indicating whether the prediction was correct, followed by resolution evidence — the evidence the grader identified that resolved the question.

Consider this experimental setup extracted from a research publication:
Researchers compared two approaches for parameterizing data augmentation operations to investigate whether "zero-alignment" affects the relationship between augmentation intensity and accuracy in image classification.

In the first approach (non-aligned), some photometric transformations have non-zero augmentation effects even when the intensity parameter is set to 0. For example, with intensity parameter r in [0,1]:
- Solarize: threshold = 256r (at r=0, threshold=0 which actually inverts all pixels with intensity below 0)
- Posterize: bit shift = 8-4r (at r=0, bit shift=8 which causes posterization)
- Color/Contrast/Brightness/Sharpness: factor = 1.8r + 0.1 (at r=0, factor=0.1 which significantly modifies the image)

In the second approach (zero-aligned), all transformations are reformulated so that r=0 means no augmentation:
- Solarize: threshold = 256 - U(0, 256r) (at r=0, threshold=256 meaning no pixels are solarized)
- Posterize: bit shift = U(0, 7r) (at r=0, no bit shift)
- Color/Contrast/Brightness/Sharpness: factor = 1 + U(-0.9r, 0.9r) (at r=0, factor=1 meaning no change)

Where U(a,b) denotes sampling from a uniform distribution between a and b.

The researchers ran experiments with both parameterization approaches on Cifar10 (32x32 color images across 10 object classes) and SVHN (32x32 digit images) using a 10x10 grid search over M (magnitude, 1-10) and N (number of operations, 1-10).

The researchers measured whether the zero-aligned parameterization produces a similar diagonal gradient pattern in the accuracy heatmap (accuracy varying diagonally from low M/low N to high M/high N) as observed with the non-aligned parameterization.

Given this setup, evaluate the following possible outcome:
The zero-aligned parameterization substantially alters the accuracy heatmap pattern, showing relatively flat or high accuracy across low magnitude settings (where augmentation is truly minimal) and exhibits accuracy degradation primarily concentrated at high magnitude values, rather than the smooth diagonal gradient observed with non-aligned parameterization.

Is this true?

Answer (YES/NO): NO